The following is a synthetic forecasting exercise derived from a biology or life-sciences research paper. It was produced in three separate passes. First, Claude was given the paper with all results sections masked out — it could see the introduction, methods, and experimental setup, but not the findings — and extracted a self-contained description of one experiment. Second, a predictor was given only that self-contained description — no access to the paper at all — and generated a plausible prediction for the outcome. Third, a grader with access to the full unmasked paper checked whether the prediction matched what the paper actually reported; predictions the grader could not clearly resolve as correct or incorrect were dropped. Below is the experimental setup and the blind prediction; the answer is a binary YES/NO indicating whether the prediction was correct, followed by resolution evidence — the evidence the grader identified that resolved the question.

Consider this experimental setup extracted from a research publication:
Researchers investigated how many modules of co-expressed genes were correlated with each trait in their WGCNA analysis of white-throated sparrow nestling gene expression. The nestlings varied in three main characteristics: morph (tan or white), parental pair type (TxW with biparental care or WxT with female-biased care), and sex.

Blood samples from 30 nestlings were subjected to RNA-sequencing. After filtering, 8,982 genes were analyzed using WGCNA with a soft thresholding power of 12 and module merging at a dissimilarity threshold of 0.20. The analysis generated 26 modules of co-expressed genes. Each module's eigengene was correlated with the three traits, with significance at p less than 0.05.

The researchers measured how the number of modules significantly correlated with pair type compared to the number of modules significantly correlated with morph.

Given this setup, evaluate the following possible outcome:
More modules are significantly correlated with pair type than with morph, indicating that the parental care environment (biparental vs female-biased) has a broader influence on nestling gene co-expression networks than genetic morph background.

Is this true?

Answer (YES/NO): YES